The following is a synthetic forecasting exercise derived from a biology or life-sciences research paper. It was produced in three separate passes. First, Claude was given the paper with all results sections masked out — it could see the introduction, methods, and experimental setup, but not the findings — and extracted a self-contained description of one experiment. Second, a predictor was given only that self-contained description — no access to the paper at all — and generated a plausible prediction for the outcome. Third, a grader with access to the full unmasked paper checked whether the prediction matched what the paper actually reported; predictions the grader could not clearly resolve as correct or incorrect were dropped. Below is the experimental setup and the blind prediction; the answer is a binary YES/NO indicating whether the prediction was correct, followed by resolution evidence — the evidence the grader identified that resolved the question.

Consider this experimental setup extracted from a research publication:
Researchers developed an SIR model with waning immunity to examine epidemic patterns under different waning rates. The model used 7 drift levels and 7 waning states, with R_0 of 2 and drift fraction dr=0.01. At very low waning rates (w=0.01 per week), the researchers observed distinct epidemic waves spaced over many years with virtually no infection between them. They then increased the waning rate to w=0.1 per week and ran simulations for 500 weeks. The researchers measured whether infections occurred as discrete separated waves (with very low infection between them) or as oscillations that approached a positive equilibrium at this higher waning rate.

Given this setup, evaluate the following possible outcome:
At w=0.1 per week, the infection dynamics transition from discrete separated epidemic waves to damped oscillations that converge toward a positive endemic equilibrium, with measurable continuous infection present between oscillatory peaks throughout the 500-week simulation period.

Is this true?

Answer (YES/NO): YES